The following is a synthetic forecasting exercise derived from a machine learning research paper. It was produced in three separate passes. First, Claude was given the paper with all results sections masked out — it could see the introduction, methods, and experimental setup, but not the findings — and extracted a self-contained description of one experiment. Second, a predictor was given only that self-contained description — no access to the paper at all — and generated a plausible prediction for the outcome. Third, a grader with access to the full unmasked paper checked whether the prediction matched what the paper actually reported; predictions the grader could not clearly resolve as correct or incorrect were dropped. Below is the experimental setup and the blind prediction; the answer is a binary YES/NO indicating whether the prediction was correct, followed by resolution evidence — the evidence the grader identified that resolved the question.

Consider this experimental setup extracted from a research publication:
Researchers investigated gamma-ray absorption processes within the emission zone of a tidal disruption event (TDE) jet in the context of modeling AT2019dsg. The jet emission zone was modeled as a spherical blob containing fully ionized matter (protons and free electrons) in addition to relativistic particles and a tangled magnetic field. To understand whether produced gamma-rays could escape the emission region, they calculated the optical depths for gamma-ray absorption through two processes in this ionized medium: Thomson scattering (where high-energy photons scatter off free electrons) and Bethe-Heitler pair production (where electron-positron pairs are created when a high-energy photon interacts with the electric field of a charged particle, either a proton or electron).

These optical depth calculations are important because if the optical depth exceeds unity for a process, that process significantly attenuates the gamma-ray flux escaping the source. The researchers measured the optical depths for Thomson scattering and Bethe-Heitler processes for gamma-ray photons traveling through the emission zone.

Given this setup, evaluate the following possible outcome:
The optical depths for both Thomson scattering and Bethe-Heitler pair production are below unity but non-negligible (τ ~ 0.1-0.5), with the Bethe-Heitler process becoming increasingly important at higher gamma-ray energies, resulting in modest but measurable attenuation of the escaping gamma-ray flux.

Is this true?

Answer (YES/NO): NO